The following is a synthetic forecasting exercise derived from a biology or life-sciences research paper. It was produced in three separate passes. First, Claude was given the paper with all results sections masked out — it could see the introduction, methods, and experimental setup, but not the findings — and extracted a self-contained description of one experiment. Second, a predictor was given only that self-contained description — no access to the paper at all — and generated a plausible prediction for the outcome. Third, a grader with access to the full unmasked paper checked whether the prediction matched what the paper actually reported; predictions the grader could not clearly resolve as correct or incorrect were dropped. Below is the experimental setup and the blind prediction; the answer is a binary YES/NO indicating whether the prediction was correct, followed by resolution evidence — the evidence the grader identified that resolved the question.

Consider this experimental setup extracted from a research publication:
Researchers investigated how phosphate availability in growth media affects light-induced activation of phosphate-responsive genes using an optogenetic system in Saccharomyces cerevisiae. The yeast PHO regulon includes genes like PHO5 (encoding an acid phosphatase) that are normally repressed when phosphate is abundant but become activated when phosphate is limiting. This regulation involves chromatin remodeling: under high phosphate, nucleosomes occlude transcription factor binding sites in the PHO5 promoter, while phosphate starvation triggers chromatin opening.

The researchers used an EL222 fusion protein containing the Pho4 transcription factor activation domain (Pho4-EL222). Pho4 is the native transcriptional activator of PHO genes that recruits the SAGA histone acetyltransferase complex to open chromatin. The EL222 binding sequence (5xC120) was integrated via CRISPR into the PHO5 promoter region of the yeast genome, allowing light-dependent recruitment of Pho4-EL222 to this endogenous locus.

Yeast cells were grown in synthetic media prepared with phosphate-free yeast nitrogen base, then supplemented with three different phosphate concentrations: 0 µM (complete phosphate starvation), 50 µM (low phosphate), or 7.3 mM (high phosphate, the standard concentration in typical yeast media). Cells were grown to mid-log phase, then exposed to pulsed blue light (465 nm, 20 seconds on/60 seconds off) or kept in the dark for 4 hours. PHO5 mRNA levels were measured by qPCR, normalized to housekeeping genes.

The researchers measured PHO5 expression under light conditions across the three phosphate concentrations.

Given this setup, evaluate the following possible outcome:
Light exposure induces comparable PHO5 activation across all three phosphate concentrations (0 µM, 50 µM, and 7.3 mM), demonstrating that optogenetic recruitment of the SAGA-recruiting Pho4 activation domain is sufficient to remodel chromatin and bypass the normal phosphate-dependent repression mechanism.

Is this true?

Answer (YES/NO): NO